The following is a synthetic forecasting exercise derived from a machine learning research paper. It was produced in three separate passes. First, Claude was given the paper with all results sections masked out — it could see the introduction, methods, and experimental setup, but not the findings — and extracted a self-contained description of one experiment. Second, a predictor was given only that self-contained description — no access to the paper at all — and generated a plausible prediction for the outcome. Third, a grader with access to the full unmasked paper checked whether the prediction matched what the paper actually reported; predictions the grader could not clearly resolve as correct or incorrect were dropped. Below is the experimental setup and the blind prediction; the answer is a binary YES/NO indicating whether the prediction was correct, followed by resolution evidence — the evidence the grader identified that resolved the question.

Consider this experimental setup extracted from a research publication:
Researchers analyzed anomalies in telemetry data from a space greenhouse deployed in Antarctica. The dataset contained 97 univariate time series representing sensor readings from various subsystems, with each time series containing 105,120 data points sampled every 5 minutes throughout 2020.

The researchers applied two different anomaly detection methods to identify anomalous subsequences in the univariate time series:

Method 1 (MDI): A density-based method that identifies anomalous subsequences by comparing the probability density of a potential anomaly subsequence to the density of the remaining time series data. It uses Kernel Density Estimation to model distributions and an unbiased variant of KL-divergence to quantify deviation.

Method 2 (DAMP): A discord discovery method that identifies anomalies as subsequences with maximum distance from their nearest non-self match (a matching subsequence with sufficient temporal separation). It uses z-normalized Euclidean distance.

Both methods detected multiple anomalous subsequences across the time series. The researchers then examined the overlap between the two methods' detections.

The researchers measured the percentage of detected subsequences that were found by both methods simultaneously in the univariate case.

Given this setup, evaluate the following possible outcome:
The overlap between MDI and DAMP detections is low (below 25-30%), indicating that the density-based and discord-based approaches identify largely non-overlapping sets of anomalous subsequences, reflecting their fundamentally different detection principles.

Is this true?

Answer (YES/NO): YES